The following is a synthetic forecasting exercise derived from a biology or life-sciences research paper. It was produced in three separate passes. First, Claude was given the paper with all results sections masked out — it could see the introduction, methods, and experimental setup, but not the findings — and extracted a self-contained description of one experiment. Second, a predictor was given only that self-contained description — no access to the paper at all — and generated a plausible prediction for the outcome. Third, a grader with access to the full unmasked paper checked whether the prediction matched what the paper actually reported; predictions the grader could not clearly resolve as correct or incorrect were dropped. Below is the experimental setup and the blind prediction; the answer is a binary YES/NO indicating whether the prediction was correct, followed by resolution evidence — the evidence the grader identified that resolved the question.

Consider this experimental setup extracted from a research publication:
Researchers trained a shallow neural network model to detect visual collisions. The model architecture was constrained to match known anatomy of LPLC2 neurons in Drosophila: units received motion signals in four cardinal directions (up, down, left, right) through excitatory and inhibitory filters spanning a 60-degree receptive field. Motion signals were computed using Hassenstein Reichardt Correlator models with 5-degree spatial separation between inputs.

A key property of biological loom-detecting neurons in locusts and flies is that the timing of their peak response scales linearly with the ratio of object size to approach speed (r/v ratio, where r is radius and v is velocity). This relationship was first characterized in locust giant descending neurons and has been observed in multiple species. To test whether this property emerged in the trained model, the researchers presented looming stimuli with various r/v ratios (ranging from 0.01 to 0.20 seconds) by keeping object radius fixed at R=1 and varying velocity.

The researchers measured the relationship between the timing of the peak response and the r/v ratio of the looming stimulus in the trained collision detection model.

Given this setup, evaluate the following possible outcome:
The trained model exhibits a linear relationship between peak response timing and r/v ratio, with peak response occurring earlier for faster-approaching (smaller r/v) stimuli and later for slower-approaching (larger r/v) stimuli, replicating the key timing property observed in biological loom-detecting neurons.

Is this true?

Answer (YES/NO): YES